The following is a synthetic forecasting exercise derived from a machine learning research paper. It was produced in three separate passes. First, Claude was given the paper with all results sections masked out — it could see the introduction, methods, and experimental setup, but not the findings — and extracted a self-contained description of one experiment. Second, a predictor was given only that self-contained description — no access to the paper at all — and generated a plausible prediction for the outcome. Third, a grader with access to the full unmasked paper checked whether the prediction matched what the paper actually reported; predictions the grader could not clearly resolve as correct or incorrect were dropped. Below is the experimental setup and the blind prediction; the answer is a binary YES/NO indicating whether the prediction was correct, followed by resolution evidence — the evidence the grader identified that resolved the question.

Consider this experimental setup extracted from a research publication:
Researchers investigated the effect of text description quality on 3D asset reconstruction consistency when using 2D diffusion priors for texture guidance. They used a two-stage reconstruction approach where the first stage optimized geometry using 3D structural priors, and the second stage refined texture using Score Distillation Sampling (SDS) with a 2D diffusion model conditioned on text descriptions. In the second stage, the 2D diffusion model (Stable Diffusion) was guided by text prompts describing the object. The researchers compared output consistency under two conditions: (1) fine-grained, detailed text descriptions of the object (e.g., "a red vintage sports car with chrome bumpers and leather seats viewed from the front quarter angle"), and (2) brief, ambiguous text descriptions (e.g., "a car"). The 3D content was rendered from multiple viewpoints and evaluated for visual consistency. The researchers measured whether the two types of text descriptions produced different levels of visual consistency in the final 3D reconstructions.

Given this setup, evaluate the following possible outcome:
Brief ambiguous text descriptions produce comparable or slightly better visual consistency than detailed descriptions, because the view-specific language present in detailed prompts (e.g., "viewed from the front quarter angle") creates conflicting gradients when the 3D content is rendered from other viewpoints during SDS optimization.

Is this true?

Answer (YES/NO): NO